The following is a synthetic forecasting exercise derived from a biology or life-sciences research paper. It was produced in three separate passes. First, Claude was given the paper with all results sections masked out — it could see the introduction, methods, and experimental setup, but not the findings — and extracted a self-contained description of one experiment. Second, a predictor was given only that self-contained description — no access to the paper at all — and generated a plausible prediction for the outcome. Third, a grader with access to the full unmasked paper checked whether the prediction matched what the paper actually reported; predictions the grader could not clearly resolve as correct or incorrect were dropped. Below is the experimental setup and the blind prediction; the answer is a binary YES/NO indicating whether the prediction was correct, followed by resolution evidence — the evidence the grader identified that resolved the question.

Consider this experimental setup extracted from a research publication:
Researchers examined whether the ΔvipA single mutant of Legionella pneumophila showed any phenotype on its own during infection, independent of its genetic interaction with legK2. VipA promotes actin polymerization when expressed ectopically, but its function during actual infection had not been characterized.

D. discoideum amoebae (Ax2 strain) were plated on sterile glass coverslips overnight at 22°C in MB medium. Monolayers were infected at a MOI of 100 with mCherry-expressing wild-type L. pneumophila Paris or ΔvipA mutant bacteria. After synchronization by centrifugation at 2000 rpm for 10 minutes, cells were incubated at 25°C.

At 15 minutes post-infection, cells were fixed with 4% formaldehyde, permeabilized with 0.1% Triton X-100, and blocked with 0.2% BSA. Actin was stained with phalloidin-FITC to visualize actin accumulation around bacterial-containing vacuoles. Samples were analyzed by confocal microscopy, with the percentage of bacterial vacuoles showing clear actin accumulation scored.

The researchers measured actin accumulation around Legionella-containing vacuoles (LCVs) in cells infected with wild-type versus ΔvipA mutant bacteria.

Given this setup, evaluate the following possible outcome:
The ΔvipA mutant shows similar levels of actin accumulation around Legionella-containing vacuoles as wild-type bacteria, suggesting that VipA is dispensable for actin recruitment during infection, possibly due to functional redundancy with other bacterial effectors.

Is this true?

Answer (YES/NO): YES